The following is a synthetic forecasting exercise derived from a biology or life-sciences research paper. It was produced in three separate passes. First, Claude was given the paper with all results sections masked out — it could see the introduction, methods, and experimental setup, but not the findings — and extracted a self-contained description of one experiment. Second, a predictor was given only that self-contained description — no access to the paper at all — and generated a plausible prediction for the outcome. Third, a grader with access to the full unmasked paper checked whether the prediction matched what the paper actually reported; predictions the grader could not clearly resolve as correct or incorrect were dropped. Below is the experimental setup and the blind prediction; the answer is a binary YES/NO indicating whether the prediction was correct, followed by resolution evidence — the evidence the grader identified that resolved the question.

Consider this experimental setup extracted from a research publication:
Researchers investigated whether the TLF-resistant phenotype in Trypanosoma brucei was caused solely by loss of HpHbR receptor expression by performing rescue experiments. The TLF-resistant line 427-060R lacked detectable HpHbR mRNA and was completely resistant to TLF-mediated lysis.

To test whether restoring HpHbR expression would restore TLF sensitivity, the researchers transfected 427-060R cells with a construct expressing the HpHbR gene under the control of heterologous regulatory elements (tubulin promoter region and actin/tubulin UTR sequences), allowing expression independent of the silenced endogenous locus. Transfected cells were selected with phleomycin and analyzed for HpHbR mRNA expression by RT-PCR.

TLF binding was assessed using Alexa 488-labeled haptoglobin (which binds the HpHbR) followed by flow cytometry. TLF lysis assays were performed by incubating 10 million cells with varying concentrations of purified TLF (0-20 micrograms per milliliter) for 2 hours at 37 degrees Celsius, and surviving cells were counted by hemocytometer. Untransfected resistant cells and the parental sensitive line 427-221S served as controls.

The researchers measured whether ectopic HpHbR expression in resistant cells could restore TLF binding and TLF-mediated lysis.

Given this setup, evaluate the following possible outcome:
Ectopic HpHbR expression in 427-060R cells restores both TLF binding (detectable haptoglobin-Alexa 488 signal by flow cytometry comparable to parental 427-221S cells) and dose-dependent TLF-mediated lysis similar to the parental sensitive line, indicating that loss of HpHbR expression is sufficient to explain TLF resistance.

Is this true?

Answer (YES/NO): NO